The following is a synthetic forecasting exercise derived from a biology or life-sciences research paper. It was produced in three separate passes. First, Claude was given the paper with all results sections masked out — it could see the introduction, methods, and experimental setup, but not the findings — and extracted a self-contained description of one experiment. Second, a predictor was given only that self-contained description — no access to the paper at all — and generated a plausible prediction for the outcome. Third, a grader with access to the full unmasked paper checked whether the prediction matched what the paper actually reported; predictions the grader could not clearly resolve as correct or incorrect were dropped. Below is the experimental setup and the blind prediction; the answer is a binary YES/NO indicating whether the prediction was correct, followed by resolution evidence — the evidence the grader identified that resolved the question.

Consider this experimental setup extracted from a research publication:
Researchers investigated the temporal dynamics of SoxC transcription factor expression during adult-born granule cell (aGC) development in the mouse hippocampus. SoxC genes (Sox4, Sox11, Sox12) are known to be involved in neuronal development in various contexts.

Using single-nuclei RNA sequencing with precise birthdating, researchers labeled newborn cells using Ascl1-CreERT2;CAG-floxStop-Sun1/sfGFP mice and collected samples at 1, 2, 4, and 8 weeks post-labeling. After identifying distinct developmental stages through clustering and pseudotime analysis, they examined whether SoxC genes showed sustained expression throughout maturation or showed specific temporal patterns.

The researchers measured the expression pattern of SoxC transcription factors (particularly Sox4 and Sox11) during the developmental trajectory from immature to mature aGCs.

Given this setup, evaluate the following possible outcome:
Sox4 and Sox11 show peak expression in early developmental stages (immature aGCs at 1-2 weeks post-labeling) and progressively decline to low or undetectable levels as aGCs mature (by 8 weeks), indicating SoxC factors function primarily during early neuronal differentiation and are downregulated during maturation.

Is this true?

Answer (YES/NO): YES